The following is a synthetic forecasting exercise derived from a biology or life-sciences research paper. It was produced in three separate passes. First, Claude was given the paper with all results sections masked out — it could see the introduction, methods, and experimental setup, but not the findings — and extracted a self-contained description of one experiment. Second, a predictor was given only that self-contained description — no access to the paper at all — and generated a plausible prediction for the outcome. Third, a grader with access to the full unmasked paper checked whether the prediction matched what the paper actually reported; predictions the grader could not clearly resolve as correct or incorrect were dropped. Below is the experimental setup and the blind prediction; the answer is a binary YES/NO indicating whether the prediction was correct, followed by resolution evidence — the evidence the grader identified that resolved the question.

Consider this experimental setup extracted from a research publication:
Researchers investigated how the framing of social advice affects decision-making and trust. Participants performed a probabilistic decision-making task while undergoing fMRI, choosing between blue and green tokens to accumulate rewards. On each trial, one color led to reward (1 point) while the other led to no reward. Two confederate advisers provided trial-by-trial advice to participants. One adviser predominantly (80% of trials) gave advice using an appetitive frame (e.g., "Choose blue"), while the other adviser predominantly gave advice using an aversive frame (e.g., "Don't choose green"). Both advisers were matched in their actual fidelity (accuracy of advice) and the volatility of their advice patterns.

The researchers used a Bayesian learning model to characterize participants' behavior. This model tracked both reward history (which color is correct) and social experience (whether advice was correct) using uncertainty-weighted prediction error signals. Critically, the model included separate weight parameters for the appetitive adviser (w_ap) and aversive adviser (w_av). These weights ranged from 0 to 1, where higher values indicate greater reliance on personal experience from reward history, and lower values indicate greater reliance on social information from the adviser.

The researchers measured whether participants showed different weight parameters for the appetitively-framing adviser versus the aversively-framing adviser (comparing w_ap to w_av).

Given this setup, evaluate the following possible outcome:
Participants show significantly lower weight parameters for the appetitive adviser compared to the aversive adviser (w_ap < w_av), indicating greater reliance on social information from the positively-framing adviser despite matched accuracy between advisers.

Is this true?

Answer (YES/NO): YES